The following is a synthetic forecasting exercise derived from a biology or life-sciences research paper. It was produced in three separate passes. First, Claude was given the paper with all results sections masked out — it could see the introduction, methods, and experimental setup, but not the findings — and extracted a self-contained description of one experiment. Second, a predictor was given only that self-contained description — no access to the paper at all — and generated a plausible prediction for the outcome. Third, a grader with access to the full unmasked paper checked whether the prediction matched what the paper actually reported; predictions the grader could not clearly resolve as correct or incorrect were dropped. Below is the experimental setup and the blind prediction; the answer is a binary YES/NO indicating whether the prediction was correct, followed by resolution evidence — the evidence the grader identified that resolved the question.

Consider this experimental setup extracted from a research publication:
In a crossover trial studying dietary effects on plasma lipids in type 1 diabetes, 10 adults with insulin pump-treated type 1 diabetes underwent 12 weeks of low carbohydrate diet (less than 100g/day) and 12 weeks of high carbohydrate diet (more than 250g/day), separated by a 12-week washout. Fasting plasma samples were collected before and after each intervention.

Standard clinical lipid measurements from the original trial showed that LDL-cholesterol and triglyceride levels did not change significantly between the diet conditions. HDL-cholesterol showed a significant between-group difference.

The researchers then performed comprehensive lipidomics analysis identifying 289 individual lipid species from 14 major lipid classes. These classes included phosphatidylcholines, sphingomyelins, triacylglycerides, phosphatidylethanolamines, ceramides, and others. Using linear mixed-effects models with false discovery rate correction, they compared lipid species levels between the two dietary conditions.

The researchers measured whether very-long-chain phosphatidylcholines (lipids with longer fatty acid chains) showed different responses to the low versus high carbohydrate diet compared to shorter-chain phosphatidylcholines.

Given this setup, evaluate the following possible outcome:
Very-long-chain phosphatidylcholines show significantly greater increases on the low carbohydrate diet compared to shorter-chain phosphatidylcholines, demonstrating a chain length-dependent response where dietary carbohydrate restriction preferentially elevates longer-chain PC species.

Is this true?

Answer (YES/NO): NO